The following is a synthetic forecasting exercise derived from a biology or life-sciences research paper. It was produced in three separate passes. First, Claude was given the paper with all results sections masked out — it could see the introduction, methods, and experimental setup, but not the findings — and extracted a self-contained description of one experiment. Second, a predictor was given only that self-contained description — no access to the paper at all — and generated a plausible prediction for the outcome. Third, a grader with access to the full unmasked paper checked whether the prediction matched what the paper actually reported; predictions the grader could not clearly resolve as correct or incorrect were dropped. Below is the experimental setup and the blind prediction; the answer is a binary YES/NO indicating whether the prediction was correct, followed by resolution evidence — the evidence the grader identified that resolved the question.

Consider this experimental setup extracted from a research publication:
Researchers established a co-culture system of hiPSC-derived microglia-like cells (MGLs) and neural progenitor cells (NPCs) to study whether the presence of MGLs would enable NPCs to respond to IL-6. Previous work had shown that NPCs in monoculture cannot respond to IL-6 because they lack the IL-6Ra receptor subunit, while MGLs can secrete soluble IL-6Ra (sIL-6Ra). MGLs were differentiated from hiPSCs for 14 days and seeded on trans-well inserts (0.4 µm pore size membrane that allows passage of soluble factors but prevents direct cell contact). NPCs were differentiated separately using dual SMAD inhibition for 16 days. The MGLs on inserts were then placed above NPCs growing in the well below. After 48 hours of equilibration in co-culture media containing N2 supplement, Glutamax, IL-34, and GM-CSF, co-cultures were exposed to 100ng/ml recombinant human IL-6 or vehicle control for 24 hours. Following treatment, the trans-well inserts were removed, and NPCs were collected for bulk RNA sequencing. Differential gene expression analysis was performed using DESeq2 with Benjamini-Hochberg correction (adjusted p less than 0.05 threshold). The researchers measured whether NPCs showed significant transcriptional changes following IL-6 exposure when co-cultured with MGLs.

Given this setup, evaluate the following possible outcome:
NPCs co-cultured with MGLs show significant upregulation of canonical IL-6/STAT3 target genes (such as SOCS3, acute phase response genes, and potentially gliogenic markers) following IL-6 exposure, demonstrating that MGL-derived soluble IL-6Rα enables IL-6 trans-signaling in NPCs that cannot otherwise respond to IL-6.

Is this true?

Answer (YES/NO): NO